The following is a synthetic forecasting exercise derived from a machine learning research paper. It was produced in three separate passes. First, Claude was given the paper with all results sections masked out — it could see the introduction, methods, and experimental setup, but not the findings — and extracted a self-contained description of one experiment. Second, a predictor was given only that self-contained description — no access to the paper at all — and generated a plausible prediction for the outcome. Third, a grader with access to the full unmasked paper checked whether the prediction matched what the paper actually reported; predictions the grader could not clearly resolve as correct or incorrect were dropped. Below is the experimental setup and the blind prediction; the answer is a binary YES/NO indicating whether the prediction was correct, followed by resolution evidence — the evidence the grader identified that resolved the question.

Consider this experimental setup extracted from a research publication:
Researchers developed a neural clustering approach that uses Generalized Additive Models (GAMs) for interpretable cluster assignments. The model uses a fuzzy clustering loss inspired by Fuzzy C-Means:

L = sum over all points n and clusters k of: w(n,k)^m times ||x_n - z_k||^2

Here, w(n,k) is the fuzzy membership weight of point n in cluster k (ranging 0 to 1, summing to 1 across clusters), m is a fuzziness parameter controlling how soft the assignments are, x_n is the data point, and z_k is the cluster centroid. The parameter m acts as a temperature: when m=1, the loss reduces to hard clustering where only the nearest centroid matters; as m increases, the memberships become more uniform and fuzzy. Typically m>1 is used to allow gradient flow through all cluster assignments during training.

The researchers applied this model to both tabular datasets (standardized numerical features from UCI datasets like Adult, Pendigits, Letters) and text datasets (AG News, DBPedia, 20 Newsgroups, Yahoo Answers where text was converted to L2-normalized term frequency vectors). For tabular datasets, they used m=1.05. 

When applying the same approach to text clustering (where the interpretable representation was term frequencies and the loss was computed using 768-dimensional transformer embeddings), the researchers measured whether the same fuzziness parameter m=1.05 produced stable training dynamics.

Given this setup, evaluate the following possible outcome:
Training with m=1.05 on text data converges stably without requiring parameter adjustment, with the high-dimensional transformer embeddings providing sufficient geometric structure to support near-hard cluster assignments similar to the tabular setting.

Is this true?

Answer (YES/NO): NO